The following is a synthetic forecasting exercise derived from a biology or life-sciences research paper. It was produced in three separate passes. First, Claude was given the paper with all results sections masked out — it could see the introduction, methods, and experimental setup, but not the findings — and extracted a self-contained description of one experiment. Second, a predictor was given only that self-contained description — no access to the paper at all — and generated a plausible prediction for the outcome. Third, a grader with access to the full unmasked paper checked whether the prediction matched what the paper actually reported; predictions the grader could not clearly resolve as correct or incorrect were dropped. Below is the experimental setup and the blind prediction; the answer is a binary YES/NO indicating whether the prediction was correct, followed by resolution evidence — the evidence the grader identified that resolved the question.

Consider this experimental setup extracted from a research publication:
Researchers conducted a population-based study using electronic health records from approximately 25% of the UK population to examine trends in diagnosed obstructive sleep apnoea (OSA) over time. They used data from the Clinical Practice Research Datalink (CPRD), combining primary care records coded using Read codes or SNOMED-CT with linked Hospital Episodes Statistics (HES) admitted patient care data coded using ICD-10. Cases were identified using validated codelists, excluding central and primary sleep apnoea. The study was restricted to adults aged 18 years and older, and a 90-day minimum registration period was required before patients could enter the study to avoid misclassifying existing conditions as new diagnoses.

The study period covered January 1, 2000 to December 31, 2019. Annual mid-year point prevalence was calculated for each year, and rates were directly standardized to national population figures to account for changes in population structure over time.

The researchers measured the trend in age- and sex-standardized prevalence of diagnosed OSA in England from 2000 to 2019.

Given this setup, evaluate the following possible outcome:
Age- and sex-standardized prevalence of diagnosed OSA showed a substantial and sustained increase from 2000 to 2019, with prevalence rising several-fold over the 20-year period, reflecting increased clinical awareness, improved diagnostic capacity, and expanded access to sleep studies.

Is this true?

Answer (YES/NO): YES